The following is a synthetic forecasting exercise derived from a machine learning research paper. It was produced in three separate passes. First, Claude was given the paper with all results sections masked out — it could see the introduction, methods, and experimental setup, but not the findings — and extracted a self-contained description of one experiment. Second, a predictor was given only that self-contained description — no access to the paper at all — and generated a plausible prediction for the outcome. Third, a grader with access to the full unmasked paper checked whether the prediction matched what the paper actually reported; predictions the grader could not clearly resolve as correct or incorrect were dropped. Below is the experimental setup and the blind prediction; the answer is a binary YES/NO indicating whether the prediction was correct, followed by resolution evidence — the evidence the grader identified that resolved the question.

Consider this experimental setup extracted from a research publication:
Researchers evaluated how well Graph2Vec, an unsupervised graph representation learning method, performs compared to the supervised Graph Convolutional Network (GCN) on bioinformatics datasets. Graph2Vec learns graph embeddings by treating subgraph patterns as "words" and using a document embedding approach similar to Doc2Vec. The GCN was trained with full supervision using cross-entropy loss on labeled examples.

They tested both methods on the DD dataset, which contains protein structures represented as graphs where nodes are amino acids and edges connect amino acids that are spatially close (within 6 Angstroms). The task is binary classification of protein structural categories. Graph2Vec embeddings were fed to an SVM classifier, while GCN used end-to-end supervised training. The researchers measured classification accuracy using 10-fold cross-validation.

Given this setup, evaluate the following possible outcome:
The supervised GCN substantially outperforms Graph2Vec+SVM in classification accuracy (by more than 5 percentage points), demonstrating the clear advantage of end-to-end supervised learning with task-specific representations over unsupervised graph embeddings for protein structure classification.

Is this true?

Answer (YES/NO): NO